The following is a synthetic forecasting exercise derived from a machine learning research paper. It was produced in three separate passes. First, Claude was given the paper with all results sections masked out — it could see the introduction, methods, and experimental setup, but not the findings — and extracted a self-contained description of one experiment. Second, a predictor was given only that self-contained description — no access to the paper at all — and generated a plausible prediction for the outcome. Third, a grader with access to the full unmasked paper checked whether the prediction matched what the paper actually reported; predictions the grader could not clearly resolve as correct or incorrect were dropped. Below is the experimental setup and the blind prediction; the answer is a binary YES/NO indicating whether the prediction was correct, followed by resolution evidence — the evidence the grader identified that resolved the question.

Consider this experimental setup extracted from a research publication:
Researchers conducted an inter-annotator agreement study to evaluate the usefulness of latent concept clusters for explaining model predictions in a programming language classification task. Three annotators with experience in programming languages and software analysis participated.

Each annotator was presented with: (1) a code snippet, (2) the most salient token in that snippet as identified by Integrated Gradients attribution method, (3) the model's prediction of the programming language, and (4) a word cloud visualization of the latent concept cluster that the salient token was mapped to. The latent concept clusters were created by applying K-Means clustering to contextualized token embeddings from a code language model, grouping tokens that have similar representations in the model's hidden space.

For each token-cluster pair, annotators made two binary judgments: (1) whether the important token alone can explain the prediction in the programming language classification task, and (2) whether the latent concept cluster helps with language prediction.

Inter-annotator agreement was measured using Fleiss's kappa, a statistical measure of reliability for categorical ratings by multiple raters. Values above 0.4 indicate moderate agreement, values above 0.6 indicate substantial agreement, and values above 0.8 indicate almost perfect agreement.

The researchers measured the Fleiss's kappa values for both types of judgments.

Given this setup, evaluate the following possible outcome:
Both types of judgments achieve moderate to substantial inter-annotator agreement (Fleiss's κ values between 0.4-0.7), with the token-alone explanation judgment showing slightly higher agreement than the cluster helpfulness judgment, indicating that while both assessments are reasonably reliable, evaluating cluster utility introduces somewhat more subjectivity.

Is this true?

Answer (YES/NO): YES